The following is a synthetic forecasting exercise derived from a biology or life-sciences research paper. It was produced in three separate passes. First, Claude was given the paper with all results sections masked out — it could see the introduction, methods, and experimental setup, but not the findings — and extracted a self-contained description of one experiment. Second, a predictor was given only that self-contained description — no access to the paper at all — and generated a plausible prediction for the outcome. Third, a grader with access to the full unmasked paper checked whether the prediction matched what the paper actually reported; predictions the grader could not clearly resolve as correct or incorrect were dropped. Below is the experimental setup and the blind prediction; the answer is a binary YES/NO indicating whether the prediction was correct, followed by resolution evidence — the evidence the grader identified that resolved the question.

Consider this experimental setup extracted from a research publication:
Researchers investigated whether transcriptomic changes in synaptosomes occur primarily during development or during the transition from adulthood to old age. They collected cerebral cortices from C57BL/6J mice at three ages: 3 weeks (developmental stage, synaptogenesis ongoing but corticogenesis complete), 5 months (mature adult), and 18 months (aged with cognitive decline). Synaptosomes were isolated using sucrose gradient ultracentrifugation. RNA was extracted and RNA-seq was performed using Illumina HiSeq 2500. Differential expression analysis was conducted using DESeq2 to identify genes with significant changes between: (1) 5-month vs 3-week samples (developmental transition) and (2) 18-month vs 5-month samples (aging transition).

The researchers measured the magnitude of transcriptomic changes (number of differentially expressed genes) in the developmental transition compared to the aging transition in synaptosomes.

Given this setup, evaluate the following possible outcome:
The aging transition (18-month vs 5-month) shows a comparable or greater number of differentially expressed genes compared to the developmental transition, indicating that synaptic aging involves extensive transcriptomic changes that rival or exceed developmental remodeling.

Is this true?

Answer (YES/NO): YES